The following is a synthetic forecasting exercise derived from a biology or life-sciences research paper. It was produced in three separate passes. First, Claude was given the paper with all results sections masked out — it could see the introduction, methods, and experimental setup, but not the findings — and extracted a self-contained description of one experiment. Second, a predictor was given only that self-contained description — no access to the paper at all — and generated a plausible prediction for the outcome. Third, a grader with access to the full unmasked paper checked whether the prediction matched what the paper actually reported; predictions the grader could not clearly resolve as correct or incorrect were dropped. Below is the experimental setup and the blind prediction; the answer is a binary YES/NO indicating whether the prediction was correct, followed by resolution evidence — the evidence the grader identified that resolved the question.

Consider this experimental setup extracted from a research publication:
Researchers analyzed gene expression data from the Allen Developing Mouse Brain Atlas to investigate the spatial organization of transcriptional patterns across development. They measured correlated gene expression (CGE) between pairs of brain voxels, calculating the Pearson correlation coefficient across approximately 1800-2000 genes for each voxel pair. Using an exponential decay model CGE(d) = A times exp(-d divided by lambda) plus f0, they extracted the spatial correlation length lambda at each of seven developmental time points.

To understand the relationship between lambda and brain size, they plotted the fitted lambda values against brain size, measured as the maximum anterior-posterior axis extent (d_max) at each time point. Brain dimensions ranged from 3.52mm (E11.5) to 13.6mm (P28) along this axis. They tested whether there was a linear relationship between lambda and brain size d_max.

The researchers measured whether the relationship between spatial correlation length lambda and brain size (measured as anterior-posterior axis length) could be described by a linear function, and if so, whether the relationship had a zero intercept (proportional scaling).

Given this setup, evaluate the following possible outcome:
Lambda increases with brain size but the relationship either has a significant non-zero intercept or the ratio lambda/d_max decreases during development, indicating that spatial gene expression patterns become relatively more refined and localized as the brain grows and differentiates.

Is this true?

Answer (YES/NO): NO